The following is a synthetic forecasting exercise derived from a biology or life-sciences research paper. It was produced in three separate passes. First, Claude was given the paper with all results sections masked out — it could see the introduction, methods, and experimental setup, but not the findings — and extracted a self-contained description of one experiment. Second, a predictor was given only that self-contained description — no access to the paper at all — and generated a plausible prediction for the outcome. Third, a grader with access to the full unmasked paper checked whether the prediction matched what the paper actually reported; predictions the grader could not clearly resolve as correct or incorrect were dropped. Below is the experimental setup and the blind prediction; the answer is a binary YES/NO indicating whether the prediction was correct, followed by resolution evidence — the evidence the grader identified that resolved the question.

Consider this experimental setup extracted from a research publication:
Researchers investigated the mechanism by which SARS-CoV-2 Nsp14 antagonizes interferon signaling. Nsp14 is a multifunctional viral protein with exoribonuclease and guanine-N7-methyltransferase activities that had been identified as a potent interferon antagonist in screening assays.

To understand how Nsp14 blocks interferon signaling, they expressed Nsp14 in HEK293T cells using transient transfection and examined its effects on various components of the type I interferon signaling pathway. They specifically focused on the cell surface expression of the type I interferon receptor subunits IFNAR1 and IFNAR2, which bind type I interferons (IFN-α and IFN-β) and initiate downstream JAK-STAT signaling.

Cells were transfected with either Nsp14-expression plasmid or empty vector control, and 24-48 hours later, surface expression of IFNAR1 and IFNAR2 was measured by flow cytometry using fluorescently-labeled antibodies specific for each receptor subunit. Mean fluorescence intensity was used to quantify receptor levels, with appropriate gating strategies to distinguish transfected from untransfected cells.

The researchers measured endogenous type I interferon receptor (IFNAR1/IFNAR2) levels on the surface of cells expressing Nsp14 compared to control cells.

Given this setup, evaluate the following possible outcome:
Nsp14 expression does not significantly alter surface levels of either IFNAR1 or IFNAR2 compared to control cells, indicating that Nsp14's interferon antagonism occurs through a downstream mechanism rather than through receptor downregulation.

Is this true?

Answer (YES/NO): NO